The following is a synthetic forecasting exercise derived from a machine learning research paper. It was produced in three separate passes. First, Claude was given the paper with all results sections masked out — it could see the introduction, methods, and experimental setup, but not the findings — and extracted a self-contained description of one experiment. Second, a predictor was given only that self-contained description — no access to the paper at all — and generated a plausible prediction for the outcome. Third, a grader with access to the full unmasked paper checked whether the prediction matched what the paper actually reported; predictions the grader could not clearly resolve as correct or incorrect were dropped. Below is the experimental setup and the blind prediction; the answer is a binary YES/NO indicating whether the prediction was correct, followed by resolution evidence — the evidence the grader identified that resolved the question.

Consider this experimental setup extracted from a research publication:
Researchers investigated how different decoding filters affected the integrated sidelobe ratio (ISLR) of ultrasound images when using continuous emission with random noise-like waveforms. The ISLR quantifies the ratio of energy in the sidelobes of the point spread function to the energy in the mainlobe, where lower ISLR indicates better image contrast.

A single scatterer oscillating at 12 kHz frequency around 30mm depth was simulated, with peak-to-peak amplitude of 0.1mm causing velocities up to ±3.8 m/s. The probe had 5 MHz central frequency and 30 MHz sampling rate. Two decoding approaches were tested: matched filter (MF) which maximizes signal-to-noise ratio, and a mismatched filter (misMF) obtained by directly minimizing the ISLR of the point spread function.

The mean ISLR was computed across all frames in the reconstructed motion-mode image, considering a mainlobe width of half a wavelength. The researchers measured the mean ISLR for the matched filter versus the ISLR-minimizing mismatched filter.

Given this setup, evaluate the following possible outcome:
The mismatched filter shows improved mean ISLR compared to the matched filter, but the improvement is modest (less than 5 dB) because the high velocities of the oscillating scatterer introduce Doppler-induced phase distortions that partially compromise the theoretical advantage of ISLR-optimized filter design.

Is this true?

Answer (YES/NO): NO